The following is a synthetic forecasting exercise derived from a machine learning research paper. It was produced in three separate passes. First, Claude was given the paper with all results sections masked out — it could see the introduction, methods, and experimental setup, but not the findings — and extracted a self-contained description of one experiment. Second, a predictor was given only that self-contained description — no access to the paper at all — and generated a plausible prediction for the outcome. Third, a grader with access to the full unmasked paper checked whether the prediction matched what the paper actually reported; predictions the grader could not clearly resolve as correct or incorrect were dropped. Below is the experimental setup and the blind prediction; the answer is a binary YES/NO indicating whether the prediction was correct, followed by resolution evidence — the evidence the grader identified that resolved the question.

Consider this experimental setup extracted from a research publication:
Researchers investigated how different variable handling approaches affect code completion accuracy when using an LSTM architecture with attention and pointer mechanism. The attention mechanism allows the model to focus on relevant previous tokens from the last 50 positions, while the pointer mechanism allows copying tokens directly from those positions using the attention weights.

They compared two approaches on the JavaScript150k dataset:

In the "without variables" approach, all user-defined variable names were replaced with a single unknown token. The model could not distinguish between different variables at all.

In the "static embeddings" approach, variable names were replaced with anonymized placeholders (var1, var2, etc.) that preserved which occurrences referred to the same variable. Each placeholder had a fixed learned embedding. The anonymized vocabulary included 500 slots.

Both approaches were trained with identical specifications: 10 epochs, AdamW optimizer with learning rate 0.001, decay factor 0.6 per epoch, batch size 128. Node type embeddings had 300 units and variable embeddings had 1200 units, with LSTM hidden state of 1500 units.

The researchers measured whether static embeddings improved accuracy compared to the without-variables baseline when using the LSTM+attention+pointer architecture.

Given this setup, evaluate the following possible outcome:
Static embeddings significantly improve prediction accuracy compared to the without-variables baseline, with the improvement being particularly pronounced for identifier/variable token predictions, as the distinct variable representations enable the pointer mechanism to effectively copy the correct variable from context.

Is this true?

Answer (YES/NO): NO